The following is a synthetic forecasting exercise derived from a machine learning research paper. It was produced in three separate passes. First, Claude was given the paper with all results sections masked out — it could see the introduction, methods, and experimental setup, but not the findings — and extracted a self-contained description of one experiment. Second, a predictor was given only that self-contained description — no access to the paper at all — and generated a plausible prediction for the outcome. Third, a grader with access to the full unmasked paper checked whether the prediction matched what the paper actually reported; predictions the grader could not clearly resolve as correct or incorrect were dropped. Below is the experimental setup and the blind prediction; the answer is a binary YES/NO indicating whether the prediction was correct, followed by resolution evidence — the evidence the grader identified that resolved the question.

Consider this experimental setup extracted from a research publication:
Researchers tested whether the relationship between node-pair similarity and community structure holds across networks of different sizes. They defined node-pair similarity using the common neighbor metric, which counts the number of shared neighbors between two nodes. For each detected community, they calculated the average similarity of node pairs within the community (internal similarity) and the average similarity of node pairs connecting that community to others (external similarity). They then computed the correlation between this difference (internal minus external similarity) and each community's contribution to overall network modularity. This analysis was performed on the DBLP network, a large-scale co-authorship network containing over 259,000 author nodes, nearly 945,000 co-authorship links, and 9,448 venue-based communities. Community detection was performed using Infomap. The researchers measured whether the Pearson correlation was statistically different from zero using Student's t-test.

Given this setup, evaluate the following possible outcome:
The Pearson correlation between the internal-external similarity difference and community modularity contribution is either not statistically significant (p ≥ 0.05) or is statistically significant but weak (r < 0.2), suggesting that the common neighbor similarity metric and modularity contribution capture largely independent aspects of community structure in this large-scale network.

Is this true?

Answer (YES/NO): NO